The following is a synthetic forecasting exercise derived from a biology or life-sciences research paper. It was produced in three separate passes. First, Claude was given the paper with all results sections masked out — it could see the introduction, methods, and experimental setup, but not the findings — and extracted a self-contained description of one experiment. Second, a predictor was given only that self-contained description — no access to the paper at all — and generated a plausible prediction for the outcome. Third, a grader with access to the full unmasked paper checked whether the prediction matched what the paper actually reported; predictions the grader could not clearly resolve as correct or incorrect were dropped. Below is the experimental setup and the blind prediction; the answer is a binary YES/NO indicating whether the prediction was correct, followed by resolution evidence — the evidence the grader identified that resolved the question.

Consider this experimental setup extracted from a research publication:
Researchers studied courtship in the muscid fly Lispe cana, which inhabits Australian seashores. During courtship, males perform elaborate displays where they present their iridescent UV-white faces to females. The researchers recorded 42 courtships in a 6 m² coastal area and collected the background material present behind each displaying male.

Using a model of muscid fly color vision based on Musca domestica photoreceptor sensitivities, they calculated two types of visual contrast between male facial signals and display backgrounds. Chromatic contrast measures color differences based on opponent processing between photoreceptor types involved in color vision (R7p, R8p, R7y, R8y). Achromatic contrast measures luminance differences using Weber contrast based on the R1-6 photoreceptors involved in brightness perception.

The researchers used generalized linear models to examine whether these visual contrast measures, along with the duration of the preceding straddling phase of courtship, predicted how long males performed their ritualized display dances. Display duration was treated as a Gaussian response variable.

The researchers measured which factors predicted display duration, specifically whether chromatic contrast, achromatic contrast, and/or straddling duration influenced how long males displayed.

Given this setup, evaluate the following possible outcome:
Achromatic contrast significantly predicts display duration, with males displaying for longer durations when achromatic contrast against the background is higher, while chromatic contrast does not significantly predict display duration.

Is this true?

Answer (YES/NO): YES